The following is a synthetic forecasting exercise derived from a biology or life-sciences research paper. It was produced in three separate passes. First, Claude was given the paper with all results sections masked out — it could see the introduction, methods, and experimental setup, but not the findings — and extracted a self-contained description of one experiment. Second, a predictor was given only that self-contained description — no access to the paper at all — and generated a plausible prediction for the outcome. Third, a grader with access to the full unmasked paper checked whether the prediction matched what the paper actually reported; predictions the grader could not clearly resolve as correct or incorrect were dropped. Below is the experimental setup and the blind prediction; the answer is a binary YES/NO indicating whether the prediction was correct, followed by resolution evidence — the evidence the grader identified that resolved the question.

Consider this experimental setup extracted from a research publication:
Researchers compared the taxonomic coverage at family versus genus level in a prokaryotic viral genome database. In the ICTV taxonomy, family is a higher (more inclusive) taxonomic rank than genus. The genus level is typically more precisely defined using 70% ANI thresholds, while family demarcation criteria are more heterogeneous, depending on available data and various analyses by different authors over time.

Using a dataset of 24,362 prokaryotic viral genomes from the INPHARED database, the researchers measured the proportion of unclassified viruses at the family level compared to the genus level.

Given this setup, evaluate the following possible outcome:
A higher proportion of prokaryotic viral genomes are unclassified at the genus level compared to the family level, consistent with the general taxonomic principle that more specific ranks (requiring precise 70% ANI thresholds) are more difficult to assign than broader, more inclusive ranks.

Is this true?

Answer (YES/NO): NO